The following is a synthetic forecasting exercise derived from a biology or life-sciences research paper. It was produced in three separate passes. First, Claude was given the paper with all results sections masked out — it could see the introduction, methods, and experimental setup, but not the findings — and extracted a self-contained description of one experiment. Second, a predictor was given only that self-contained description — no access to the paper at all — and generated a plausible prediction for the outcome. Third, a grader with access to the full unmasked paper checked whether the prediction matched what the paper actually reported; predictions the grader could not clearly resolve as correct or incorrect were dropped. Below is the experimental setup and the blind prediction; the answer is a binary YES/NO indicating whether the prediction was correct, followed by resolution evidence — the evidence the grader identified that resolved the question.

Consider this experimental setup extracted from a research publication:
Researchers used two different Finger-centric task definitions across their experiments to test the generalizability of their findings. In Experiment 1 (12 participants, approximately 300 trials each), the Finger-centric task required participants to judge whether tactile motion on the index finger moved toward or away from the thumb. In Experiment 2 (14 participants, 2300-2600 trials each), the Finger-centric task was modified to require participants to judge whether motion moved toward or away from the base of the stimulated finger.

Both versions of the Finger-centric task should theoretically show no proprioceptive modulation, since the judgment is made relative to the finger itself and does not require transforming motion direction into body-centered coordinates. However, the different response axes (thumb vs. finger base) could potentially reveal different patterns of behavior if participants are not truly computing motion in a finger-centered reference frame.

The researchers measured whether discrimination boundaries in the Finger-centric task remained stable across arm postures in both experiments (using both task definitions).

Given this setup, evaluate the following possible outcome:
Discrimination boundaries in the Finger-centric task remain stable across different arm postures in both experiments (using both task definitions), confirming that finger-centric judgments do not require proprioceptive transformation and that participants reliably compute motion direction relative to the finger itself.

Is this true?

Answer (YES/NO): YES